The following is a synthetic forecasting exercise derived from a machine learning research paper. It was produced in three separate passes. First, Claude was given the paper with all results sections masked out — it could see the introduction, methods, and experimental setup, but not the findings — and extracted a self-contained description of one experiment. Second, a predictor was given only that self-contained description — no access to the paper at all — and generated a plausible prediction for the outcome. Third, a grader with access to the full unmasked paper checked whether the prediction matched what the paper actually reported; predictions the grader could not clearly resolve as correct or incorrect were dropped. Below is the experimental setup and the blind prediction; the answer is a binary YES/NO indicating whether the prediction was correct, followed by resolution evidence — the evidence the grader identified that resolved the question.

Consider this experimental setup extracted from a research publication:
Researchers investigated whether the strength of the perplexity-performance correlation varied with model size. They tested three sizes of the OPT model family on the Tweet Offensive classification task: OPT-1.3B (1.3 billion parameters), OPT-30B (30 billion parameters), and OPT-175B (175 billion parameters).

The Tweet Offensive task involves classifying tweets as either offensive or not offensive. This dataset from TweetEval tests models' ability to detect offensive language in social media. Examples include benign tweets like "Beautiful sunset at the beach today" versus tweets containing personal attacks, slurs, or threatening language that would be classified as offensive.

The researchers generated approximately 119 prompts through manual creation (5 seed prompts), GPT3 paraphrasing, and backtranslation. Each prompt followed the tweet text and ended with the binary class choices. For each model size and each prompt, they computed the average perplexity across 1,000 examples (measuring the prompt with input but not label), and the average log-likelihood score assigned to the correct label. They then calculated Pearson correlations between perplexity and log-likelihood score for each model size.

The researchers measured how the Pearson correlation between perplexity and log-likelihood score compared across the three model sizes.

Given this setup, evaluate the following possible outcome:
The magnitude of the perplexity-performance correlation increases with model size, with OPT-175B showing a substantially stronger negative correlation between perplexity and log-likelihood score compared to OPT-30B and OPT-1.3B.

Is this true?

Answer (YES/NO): NO